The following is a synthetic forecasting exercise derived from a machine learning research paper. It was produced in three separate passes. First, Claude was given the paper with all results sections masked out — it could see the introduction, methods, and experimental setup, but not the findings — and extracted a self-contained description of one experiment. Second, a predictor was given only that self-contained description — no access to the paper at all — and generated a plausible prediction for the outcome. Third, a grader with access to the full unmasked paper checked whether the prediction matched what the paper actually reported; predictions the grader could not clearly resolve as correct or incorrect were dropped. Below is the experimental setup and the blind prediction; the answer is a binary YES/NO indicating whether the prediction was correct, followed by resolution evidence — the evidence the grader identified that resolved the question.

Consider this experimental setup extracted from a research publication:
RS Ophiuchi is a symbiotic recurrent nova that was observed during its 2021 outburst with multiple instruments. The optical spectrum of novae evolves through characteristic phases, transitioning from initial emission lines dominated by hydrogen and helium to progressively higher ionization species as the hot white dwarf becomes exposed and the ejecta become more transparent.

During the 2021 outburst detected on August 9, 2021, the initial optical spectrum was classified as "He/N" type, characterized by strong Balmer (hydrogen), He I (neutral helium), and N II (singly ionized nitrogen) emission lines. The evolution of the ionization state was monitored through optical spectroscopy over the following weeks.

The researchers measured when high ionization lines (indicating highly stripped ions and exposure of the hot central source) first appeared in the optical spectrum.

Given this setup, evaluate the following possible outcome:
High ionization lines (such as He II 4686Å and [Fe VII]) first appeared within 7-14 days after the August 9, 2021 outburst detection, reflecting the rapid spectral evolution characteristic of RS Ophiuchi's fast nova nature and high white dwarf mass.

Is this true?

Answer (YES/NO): NO